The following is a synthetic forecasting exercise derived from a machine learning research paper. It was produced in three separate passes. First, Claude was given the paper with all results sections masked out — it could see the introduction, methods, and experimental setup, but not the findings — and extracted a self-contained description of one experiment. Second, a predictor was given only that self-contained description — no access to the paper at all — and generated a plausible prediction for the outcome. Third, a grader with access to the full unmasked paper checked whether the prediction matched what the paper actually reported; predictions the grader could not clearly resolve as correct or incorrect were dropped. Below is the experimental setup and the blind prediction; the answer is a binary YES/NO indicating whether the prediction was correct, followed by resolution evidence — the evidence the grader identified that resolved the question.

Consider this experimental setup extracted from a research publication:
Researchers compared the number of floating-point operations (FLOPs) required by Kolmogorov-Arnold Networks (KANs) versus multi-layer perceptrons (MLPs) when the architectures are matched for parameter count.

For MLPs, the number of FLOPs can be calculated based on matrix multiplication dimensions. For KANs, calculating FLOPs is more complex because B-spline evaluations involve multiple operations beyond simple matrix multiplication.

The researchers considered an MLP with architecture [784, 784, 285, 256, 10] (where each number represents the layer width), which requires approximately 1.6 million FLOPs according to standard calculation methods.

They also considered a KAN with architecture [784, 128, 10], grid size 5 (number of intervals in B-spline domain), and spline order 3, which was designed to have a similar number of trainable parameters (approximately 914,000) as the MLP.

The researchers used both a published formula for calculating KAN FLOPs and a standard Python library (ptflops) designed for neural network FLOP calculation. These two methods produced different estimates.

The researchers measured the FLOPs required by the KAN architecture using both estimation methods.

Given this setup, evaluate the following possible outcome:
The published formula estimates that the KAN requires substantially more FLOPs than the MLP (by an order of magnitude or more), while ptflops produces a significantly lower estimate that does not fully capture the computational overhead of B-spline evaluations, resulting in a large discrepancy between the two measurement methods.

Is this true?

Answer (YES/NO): YES